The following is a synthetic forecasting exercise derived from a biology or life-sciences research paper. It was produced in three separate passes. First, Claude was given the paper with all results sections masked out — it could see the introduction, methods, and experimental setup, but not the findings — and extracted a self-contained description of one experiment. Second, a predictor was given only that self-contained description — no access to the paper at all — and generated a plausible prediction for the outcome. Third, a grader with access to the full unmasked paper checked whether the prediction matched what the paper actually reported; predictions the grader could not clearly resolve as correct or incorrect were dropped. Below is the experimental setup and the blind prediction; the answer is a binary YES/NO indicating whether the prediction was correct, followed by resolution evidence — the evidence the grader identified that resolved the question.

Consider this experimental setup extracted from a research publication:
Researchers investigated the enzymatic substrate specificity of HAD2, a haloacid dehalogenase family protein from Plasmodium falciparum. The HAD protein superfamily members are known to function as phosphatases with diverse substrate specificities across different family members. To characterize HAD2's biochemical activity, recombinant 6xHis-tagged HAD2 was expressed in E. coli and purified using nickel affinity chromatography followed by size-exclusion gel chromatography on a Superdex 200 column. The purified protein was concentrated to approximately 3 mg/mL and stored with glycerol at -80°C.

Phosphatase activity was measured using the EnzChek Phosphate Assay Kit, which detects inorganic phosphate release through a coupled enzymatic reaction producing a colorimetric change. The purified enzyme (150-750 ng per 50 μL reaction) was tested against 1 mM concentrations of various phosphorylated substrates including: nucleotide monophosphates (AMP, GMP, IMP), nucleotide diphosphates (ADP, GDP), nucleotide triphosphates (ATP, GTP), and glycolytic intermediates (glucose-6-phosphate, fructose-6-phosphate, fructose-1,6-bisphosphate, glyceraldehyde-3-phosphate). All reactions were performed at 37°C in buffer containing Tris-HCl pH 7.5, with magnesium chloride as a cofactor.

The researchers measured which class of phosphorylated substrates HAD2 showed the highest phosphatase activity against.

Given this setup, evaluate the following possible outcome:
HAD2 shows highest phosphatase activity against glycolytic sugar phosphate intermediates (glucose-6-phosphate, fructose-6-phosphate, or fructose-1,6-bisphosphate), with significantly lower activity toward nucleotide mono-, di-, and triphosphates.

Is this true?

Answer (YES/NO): NO